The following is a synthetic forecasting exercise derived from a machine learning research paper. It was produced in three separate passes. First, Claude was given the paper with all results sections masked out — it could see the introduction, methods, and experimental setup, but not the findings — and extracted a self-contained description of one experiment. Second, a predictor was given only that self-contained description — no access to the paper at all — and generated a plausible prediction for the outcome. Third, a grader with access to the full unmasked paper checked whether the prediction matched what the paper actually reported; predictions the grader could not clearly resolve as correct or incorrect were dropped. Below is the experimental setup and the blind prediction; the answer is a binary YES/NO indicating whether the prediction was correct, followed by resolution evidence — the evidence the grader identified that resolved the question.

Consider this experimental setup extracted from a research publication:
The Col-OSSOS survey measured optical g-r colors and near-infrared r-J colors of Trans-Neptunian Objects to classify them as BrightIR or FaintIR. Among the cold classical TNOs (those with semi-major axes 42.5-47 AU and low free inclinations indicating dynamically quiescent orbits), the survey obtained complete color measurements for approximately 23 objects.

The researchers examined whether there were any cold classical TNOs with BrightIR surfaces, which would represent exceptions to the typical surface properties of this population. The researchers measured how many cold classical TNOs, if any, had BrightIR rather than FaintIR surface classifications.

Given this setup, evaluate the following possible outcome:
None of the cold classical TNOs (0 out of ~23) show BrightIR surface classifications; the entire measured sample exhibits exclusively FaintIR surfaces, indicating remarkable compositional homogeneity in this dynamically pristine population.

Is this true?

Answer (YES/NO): NO